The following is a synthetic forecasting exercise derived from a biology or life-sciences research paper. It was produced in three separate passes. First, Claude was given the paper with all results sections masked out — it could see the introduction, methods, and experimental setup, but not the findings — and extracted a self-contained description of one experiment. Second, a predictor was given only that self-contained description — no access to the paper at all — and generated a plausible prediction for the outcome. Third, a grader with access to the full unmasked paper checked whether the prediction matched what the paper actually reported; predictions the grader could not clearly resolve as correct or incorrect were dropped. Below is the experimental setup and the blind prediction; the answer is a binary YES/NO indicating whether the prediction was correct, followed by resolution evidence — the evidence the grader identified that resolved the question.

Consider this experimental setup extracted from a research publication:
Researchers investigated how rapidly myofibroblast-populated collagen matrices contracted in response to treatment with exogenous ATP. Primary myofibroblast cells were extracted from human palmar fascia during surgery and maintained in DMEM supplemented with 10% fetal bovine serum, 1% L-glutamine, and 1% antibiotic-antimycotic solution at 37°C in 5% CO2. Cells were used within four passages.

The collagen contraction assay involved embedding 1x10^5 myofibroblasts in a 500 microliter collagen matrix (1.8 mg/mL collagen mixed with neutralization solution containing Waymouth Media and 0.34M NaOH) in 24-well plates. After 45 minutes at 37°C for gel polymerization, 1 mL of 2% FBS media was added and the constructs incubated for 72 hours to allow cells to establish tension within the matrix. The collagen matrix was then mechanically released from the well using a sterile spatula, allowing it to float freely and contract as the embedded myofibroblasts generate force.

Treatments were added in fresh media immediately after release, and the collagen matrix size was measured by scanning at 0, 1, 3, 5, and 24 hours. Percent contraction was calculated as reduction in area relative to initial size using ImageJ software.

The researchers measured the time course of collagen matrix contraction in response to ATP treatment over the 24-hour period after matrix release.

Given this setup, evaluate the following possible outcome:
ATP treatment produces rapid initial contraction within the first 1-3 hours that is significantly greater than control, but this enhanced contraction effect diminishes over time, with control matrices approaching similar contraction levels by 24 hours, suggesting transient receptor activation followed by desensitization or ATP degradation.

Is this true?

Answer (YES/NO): NO